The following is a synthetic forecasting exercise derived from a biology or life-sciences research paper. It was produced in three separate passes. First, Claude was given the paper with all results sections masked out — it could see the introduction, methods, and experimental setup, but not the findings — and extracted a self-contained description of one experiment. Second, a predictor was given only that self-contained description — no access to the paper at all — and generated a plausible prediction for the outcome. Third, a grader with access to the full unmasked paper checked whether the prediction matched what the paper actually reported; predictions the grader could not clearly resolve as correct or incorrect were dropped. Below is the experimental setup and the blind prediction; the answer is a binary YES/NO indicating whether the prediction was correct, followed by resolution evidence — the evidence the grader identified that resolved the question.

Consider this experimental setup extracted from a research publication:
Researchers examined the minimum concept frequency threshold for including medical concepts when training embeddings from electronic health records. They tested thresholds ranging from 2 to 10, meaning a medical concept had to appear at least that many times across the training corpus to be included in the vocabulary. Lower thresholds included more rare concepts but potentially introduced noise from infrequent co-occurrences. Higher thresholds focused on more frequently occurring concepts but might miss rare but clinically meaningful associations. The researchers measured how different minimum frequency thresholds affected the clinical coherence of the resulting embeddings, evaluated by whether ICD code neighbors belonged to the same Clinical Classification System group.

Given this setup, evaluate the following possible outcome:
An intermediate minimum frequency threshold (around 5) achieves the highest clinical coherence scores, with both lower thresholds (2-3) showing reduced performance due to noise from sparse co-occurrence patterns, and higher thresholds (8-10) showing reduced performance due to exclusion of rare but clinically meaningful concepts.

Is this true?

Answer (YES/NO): NO